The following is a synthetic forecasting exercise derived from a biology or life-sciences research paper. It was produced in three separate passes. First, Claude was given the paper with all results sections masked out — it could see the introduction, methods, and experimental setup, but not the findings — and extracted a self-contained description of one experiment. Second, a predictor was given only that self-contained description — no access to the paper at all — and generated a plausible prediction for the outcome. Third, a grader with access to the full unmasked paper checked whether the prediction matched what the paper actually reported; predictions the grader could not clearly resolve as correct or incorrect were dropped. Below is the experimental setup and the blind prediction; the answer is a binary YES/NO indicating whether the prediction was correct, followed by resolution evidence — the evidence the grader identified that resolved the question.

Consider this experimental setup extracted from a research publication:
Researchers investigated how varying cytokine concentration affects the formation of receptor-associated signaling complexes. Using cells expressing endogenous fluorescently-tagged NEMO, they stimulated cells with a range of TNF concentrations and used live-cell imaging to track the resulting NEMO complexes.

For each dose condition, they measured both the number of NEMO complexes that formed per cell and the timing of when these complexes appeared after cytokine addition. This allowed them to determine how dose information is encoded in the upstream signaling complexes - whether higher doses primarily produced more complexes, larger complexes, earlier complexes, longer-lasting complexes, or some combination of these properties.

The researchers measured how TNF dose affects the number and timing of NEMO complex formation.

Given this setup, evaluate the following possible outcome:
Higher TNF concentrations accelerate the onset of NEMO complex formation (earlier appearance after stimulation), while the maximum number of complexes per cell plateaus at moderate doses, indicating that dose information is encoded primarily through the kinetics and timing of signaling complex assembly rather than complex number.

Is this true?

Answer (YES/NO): NO